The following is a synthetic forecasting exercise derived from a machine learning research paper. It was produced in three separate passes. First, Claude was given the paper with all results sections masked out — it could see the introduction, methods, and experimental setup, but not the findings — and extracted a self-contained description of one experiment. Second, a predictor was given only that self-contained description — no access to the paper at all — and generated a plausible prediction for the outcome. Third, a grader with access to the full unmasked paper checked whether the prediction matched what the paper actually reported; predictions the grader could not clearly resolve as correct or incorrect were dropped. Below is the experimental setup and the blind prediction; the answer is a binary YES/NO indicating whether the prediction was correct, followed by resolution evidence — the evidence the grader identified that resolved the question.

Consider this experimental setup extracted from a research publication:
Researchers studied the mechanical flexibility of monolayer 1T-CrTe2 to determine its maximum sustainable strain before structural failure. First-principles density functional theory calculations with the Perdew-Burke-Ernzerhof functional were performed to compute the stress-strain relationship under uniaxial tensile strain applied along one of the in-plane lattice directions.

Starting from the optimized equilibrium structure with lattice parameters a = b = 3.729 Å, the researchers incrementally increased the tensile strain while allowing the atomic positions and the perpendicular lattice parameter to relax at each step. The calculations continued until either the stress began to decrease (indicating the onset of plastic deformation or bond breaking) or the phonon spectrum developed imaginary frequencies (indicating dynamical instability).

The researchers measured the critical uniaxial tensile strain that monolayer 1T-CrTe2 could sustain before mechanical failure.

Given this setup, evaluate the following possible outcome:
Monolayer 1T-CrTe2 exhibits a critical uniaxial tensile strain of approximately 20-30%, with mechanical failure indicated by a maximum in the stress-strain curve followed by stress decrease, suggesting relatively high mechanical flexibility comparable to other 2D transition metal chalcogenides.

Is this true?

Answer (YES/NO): NO